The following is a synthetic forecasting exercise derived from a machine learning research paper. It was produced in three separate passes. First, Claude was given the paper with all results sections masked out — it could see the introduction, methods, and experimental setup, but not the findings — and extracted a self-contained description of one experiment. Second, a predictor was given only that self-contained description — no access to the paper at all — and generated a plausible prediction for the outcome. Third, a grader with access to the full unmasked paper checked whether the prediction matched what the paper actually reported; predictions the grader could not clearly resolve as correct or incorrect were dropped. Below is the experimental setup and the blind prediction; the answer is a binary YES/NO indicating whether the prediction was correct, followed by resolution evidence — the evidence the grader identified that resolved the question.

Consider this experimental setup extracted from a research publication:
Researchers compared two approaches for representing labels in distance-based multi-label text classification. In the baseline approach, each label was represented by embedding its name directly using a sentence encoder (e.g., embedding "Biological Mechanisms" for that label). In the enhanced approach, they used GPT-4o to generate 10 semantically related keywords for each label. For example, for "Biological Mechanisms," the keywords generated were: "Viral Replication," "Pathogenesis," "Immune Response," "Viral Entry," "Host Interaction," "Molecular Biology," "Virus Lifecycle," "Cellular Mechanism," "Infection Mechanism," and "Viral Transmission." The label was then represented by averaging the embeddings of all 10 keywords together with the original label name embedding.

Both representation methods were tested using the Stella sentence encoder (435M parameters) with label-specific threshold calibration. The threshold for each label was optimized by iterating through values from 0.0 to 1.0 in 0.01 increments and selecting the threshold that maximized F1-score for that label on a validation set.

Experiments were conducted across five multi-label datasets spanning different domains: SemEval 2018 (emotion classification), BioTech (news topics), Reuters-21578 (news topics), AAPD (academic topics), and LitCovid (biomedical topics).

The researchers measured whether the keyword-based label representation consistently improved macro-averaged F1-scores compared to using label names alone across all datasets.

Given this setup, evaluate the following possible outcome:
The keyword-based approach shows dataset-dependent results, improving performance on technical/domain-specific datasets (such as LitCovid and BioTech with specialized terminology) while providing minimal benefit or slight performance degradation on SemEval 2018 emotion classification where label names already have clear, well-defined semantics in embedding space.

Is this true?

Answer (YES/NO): NO